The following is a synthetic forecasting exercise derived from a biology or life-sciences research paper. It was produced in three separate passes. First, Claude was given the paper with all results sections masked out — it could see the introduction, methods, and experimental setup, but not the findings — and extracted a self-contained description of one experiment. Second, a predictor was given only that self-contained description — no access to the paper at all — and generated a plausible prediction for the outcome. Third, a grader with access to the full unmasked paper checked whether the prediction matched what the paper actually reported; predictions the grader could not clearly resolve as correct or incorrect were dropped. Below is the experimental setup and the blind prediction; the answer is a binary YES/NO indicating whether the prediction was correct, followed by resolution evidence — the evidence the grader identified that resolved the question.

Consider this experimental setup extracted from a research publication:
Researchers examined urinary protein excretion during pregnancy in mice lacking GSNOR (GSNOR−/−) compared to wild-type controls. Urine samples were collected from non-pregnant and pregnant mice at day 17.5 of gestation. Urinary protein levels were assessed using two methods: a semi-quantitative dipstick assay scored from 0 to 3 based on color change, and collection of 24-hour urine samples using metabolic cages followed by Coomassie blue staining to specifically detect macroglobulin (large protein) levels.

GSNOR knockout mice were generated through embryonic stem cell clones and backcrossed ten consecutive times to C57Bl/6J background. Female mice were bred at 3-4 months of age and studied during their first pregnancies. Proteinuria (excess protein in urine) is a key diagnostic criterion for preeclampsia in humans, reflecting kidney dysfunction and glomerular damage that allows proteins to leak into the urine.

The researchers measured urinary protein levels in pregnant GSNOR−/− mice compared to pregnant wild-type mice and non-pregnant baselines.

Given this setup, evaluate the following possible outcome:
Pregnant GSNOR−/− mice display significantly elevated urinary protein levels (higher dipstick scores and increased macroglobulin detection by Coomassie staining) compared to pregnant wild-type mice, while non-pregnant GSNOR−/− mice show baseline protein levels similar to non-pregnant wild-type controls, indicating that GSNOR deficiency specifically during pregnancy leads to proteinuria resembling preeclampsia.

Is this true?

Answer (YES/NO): YES